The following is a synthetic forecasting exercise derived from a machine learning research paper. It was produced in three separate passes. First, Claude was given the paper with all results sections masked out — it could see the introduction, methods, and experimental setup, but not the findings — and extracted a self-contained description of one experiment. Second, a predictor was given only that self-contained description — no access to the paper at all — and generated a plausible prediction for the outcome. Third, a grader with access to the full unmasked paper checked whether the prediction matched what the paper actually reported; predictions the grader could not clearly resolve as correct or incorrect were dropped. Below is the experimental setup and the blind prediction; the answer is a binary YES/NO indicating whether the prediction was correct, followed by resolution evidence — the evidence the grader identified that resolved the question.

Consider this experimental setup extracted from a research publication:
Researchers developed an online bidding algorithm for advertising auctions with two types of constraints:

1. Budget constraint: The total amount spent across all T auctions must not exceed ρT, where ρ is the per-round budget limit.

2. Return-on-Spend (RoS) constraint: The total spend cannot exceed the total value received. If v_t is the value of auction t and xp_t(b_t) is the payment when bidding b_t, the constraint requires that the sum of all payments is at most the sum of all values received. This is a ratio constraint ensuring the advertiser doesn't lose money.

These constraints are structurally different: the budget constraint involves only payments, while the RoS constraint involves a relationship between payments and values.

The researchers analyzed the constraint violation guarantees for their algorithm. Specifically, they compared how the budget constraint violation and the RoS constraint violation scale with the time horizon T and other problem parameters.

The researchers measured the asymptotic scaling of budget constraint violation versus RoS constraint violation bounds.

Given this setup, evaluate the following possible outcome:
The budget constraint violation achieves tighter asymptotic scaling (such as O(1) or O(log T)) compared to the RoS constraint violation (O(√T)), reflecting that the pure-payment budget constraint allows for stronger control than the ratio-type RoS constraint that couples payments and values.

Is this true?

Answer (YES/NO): NO